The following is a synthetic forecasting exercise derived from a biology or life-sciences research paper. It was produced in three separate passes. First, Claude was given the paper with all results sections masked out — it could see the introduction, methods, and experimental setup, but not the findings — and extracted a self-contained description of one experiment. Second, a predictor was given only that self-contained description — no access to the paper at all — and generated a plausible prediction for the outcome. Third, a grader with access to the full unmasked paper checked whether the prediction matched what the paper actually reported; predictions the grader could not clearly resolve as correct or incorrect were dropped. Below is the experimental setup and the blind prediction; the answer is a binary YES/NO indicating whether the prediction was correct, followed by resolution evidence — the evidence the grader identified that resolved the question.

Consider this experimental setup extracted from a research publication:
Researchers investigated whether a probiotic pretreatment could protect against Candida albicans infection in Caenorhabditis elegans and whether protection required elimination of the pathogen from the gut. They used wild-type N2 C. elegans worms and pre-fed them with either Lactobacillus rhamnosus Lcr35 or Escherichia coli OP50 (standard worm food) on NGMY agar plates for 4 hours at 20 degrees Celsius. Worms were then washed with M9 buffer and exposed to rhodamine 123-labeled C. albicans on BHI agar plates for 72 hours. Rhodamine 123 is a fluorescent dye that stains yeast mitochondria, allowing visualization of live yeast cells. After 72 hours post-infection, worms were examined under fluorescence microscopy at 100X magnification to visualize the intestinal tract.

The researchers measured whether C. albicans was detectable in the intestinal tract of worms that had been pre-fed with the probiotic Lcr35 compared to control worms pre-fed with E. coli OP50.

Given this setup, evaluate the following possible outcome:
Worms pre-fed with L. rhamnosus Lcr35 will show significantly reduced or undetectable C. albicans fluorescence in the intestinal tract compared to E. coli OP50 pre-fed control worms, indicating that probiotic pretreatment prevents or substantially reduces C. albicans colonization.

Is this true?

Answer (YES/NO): NO